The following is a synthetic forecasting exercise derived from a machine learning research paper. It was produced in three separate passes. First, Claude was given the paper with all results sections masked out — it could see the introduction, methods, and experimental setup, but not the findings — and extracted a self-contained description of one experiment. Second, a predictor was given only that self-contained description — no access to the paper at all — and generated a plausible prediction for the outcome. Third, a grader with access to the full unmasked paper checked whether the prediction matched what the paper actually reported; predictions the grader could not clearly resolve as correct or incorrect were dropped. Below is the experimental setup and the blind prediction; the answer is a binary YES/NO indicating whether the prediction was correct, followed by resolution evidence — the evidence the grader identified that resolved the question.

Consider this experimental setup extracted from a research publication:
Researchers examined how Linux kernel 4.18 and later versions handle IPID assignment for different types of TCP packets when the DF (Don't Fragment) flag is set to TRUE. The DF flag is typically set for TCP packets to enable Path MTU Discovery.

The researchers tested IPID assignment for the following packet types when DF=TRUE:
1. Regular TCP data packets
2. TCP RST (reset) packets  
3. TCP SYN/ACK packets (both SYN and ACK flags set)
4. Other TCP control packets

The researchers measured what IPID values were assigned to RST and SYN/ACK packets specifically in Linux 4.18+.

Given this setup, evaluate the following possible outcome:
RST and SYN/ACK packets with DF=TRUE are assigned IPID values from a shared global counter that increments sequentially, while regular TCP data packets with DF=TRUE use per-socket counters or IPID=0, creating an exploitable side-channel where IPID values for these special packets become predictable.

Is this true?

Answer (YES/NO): NO